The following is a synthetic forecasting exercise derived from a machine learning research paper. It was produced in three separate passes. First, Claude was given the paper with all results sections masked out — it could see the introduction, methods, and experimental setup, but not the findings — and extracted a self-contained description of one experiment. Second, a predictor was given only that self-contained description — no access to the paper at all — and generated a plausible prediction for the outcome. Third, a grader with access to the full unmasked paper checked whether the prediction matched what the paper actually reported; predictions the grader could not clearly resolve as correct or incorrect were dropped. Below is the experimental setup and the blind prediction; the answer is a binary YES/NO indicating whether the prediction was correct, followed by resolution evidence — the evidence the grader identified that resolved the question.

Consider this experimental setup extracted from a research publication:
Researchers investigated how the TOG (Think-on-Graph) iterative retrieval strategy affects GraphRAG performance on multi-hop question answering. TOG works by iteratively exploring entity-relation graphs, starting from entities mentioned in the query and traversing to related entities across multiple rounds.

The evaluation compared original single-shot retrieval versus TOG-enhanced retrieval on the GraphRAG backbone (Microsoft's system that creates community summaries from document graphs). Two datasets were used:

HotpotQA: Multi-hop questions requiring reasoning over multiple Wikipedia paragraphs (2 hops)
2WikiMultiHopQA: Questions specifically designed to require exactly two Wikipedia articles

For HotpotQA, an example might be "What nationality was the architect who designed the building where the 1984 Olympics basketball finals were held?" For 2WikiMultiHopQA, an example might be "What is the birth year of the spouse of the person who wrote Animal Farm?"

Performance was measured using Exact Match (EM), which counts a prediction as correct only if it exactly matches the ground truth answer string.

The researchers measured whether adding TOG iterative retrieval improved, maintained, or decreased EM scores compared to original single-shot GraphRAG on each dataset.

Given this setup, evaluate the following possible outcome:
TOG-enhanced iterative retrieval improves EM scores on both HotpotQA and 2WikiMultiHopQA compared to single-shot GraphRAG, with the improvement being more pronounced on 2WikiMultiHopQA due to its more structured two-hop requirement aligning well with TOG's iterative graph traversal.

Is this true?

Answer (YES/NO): YES